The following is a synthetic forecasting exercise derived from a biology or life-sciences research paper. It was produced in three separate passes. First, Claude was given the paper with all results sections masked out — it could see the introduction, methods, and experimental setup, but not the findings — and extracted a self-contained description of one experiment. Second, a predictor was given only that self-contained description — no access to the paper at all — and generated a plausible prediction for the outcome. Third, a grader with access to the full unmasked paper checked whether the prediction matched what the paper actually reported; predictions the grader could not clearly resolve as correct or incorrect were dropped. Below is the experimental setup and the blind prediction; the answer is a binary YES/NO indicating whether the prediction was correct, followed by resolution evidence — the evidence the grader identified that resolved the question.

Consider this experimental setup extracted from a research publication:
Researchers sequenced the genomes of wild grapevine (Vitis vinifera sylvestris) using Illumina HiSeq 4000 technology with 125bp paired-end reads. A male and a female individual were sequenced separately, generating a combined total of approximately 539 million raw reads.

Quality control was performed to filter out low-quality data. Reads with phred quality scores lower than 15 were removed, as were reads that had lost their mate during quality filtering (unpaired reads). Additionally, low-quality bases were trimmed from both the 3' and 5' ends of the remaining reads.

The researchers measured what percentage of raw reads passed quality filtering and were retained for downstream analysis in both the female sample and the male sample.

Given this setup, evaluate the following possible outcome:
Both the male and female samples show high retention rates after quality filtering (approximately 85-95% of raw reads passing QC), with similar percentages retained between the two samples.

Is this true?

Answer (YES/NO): YES